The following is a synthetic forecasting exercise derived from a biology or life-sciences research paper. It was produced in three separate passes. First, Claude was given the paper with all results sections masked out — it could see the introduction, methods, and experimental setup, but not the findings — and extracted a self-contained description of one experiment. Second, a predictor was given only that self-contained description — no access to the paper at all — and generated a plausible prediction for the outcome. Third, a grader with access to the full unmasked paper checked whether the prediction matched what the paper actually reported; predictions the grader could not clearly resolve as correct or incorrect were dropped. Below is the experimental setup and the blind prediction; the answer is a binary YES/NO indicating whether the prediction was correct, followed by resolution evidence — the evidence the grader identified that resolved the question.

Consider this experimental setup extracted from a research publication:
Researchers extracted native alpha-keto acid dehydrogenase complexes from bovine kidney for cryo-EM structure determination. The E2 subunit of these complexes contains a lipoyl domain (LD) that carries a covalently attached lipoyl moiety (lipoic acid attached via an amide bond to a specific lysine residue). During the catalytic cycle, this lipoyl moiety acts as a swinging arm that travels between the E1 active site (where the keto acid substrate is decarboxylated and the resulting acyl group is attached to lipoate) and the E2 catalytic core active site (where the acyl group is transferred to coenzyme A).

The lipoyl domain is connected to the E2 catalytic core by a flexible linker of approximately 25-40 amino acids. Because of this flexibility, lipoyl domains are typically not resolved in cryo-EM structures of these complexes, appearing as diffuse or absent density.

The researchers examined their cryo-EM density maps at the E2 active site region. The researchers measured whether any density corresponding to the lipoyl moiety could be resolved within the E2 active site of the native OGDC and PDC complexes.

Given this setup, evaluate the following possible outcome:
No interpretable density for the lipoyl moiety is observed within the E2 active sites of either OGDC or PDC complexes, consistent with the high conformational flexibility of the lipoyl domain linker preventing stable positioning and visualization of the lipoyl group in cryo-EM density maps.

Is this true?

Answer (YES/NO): NO